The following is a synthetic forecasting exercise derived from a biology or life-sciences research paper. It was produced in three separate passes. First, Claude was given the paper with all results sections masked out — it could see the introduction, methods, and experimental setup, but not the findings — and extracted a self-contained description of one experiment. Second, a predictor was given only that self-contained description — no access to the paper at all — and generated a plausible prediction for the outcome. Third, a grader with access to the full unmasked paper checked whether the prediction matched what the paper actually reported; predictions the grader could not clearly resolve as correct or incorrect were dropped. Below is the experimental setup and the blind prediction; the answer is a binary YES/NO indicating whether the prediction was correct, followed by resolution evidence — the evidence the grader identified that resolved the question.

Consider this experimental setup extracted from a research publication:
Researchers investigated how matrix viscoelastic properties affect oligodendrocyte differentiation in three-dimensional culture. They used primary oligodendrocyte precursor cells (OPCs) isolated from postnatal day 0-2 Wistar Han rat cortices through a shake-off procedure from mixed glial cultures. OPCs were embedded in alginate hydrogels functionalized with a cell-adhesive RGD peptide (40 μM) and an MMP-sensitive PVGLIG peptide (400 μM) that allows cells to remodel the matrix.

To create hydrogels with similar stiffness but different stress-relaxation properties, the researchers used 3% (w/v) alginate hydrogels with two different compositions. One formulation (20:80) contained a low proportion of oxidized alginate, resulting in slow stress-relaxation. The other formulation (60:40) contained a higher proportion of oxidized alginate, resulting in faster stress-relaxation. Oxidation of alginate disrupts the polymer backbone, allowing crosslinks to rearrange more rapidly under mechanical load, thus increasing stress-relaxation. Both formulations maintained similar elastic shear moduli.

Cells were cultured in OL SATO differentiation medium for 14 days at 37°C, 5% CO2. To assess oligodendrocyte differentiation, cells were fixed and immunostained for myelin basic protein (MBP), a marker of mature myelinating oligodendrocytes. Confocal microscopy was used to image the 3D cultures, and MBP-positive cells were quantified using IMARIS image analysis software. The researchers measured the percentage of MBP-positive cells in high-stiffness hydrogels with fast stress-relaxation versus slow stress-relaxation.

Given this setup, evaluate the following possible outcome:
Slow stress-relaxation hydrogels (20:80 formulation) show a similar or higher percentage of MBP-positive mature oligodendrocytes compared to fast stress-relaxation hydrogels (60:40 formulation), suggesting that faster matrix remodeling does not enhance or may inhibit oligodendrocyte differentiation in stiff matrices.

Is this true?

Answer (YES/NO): NO